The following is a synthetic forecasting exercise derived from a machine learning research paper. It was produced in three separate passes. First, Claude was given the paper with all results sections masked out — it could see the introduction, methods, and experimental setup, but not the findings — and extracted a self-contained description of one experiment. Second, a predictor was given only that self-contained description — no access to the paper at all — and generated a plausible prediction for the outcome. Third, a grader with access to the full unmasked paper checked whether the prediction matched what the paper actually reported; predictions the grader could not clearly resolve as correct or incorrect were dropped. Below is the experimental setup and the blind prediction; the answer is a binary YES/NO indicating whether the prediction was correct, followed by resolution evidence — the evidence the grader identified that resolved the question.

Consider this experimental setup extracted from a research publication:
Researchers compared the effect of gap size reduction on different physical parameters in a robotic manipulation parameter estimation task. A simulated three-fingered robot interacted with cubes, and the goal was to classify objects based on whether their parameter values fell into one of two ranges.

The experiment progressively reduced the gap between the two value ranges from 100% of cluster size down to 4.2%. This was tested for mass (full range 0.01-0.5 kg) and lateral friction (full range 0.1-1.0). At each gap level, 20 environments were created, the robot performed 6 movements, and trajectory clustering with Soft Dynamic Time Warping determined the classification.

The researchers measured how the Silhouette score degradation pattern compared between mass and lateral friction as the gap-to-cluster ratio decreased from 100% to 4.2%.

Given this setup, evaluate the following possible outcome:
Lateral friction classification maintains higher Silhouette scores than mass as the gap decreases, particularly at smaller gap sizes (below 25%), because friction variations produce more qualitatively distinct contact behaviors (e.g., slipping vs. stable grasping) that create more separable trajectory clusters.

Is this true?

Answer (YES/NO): NO